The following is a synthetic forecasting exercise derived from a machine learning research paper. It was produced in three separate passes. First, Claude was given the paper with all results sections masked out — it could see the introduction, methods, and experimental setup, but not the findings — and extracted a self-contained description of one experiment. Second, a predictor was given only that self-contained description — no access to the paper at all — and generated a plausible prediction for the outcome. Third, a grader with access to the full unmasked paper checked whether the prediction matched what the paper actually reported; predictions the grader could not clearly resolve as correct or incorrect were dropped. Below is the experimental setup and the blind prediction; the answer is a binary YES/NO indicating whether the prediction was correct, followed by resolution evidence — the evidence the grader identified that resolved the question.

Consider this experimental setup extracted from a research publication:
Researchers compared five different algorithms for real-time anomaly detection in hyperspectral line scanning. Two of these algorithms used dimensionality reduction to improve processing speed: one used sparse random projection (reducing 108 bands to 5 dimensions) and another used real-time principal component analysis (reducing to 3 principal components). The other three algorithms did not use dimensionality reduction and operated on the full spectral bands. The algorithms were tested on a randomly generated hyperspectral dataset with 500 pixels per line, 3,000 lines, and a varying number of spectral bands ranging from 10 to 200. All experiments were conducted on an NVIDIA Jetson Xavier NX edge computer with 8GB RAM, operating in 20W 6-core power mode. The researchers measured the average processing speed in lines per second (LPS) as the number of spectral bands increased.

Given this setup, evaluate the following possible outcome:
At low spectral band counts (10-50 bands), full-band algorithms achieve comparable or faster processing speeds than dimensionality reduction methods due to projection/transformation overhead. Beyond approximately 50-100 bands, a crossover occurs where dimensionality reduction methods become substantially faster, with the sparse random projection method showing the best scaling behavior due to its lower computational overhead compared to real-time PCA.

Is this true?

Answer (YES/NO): NO